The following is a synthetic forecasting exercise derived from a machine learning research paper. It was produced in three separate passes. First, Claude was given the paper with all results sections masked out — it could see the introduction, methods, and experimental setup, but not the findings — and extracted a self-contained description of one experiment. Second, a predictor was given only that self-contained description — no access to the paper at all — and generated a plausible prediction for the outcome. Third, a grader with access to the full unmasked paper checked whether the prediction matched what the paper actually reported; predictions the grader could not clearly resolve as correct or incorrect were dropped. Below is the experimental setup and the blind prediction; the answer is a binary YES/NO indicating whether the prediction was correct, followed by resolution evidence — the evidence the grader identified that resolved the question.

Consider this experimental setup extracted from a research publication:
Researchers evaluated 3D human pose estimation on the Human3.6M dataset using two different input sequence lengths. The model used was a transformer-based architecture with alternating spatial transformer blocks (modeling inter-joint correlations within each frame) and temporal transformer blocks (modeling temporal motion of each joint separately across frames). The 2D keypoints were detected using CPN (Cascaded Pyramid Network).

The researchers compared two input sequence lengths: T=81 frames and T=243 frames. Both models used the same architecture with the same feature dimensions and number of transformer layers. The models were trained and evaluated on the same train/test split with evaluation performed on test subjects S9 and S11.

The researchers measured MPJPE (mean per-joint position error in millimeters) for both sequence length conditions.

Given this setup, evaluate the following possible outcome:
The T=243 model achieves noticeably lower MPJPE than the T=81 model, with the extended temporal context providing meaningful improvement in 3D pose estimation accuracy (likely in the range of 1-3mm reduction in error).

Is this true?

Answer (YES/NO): YES